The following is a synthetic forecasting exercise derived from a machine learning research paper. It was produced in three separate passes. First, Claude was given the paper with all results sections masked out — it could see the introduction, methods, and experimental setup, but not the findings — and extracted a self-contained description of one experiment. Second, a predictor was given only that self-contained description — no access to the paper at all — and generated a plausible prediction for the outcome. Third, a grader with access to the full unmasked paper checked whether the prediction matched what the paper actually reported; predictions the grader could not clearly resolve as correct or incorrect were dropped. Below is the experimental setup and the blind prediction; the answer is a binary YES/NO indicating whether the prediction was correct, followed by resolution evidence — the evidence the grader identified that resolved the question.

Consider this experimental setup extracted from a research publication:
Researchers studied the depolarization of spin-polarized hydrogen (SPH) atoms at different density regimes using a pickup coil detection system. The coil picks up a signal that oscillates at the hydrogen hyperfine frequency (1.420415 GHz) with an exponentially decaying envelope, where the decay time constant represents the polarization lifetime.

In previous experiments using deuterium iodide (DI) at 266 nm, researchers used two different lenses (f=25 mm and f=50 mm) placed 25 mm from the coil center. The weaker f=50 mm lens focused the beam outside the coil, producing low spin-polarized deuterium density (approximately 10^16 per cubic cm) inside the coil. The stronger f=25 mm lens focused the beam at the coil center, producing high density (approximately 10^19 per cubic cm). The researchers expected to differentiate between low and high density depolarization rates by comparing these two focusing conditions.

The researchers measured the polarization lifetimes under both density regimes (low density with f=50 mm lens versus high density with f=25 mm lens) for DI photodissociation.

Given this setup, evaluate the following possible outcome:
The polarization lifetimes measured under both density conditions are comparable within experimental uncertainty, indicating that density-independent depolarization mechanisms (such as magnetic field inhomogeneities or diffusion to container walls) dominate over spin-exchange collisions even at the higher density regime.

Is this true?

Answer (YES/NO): NO